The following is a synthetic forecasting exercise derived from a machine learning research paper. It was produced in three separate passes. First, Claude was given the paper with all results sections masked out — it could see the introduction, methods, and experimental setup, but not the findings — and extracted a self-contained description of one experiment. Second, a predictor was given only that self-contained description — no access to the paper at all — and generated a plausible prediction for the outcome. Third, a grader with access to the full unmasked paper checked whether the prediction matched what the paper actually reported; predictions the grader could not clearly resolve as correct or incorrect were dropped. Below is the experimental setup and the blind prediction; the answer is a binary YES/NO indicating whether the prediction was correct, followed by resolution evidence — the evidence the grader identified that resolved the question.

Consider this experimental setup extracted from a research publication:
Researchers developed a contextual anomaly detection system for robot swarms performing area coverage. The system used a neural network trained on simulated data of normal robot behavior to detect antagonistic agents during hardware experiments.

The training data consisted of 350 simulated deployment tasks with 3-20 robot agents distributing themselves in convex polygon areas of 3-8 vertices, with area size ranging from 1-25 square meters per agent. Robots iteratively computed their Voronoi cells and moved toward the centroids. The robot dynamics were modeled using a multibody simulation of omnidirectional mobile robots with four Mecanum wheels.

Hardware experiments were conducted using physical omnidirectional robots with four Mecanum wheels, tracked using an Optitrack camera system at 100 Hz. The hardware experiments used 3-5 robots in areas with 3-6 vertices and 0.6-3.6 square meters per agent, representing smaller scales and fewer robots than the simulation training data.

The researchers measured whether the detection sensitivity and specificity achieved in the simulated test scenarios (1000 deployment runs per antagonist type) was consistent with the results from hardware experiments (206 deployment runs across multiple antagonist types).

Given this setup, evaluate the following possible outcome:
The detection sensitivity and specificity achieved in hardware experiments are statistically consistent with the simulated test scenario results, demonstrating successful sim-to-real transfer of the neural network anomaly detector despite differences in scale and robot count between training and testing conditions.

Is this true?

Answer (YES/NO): NO